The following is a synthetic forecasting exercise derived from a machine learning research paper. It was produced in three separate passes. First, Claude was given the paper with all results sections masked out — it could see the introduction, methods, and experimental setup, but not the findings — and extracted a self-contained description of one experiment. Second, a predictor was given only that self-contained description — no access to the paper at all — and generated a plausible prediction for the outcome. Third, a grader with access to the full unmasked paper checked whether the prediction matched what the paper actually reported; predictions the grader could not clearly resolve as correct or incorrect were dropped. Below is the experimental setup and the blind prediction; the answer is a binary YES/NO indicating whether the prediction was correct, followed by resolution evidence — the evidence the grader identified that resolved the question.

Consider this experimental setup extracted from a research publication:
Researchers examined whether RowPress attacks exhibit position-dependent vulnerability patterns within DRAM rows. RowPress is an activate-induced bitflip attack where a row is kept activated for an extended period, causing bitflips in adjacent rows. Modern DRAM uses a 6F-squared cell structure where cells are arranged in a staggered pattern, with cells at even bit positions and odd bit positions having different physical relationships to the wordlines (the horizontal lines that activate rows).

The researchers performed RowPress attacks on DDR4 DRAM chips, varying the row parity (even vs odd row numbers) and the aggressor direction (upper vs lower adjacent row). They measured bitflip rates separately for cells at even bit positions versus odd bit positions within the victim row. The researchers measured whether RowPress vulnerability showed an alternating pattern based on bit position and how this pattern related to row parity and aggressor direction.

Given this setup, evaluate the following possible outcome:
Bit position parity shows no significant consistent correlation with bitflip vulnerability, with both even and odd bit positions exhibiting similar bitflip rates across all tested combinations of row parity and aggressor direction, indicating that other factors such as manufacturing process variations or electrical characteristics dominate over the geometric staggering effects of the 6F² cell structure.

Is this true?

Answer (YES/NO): NO